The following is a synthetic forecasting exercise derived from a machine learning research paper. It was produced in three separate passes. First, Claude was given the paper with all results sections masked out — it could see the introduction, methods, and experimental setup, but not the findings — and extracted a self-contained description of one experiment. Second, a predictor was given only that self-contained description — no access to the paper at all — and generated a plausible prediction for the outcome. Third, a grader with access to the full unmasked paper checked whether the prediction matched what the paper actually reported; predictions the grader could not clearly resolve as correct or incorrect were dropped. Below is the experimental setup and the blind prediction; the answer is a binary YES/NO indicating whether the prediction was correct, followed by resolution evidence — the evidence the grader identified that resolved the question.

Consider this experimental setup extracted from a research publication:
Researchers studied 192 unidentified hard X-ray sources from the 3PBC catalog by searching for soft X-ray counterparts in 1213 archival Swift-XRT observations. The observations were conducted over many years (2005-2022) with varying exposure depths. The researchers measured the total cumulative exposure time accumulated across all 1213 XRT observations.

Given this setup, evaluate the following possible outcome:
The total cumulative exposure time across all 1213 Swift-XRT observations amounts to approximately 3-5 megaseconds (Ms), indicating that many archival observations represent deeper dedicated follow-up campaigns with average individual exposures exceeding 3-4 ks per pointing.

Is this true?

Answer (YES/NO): NO